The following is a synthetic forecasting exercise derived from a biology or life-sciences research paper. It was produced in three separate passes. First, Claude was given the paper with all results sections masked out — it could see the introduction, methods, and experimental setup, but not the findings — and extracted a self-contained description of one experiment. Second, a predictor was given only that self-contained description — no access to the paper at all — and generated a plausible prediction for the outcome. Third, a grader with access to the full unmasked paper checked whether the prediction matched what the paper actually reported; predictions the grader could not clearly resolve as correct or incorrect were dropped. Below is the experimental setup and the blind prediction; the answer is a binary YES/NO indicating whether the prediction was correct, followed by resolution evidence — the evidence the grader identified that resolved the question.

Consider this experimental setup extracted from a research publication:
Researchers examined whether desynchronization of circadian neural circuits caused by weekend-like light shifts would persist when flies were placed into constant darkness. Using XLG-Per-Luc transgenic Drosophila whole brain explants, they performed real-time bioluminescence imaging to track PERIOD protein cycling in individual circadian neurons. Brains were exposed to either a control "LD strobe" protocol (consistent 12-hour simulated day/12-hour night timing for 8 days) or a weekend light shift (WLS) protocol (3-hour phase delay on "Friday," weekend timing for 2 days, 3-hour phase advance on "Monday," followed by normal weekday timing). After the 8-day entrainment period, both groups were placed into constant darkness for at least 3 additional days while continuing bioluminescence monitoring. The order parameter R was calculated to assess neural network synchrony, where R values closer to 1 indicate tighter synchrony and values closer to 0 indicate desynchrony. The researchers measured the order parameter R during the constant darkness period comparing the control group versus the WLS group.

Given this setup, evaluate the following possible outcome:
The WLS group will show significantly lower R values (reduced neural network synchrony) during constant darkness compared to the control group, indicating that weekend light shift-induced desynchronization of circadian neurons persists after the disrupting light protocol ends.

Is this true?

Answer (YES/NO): YES